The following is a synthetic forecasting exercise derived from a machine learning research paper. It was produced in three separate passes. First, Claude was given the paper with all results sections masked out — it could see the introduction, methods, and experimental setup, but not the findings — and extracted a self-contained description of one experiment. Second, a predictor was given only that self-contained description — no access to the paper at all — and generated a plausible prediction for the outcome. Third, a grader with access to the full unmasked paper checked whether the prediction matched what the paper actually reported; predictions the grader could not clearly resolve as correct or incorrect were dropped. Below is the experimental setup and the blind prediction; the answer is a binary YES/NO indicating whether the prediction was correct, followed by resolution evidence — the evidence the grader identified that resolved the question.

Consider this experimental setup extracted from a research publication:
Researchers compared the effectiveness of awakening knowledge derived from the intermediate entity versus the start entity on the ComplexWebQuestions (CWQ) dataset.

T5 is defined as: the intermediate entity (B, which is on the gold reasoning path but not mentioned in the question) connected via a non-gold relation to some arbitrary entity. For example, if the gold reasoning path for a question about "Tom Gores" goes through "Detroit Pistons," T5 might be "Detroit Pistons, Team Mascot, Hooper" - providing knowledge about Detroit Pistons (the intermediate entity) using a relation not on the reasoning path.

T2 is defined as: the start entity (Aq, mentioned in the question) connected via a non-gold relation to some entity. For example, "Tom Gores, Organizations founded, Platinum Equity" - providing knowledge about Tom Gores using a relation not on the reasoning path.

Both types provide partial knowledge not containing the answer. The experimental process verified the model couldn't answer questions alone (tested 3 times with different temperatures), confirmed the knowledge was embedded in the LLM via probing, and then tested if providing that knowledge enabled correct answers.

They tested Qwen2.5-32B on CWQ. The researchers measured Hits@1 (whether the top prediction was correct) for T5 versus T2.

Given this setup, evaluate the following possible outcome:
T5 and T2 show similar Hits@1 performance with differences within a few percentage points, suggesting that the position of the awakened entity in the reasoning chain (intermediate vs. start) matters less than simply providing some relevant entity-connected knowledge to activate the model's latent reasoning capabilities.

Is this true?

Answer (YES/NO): YES